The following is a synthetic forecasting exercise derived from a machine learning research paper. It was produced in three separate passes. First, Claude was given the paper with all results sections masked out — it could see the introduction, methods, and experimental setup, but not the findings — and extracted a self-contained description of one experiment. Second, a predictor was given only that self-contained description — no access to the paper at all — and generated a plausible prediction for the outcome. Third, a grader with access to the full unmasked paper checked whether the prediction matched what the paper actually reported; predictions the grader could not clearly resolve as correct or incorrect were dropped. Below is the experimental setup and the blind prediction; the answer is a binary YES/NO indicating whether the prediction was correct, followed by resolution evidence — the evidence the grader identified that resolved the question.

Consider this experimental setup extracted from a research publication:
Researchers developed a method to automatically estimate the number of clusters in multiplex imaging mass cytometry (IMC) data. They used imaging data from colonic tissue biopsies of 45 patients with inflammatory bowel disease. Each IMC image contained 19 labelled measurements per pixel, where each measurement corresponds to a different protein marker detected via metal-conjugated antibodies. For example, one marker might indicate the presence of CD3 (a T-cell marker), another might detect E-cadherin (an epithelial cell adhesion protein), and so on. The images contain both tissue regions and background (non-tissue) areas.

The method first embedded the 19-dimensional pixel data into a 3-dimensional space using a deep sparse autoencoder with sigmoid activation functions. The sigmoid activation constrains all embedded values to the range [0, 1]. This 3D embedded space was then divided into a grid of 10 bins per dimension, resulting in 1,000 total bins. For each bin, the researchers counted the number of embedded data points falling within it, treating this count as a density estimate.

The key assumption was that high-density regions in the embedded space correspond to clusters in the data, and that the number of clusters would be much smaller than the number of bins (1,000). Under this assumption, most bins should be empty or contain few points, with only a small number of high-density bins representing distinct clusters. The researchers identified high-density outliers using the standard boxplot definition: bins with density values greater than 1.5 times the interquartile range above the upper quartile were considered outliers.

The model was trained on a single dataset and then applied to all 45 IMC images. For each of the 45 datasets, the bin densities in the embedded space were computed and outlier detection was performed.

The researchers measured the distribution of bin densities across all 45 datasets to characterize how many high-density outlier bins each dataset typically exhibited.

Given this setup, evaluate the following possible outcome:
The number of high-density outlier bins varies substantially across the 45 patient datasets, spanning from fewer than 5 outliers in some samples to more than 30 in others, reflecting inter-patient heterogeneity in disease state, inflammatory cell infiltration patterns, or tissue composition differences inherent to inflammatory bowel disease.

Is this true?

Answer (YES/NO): NO